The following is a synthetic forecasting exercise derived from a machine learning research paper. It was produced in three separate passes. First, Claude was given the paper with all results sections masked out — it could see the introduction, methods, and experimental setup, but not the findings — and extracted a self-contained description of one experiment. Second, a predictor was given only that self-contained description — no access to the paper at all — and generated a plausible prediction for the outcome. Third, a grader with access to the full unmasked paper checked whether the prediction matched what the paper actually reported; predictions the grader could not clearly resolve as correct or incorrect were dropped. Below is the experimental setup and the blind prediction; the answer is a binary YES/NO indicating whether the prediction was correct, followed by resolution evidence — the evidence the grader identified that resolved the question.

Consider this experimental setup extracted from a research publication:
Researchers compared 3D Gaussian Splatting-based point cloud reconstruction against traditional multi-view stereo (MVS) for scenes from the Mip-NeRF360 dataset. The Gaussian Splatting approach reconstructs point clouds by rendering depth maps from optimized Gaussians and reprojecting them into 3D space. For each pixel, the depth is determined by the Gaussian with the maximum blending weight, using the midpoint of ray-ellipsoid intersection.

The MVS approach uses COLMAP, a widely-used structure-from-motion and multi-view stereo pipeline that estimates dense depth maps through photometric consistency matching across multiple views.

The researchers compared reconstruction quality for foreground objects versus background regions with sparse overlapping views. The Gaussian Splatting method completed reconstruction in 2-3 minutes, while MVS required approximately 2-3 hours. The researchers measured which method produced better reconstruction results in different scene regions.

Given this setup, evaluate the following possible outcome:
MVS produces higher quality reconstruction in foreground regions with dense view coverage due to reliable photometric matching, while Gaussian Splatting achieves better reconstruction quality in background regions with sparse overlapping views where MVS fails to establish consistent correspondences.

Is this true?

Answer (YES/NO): NO